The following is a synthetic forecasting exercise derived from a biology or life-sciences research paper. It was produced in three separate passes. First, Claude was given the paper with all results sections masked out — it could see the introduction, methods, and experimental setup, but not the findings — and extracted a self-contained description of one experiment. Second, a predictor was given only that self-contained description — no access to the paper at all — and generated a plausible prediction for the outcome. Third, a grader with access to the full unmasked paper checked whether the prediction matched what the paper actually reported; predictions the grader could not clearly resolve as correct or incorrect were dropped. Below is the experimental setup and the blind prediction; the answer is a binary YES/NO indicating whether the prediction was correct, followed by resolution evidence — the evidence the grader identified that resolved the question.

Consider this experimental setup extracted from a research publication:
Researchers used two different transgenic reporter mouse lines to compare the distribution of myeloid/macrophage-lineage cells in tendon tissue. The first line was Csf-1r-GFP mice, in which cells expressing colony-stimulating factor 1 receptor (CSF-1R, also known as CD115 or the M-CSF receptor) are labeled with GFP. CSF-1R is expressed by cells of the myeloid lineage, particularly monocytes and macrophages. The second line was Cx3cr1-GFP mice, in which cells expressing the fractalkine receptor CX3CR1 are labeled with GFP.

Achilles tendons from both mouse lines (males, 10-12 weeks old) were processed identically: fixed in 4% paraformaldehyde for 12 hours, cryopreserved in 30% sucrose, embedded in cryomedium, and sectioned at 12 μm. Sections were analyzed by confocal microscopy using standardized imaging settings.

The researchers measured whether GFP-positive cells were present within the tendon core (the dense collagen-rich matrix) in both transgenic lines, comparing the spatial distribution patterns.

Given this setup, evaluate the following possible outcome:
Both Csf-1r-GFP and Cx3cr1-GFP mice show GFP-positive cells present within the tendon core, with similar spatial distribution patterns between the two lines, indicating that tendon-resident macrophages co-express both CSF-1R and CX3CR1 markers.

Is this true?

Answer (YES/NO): YES